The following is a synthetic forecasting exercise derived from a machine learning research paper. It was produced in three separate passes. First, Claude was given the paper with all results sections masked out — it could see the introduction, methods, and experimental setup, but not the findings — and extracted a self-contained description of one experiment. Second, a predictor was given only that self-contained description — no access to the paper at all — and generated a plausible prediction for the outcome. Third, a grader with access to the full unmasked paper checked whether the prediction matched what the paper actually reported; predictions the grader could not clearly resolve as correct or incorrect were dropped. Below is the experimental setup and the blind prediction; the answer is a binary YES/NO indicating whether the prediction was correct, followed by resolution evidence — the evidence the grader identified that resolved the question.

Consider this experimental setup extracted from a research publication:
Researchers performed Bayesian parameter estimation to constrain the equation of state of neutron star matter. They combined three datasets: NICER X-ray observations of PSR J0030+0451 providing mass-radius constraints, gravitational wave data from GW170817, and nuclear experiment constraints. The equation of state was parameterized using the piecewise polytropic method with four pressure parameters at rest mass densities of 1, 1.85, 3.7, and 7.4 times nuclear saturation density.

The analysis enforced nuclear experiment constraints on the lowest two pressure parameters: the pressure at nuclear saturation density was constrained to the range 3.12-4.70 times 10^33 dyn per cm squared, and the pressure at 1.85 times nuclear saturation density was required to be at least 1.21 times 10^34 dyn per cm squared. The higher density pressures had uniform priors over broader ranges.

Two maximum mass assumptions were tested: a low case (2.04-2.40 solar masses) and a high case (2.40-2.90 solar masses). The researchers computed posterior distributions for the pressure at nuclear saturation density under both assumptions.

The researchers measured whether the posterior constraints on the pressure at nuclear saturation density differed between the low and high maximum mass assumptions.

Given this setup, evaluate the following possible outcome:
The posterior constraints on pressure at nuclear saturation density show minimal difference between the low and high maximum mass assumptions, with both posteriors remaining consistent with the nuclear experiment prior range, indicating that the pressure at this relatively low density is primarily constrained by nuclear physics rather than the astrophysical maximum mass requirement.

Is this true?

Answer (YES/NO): YES